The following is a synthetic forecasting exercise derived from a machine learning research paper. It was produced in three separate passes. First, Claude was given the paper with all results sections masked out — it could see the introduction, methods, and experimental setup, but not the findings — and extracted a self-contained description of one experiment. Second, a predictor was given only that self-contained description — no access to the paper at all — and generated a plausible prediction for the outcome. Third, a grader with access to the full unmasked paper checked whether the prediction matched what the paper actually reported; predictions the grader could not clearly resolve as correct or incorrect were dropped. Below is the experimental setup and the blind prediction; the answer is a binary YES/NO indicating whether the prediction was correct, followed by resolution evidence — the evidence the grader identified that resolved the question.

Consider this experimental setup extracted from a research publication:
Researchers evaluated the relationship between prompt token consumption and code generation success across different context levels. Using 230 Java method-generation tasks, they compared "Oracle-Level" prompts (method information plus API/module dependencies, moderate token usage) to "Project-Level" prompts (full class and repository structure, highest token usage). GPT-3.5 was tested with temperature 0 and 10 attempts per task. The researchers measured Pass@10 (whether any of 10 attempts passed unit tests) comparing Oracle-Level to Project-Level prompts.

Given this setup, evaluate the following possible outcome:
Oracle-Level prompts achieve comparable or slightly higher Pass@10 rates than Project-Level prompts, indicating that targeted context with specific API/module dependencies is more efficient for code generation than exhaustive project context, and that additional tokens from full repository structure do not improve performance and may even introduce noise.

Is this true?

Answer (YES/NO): NO